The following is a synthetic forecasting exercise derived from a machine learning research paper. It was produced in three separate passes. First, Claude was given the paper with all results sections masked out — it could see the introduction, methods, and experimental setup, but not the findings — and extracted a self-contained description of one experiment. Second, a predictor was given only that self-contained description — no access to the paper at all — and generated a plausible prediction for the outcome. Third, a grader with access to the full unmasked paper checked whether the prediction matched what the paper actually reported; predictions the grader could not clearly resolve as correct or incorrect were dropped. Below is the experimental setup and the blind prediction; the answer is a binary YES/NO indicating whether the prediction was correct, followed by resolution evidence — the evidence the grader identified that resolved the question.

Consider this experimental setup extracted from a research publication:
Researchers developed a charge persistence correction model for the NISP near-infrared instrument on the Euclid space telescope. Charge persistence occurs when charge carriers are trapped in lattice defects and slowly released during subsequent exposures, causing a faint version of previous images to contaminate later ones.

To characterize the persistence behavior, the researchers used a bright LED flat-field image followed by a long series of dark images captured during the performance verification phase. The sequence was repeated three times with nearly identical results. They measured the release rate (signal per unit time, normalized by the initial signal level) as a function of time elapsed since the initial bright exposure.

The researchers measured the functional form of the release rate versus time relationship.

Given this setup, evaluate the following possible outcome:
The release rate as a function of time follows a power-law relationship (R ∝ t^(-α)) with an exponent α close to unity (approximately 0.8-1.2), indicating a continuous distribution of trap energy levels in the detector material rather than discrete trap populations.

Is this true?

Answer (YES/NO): YES